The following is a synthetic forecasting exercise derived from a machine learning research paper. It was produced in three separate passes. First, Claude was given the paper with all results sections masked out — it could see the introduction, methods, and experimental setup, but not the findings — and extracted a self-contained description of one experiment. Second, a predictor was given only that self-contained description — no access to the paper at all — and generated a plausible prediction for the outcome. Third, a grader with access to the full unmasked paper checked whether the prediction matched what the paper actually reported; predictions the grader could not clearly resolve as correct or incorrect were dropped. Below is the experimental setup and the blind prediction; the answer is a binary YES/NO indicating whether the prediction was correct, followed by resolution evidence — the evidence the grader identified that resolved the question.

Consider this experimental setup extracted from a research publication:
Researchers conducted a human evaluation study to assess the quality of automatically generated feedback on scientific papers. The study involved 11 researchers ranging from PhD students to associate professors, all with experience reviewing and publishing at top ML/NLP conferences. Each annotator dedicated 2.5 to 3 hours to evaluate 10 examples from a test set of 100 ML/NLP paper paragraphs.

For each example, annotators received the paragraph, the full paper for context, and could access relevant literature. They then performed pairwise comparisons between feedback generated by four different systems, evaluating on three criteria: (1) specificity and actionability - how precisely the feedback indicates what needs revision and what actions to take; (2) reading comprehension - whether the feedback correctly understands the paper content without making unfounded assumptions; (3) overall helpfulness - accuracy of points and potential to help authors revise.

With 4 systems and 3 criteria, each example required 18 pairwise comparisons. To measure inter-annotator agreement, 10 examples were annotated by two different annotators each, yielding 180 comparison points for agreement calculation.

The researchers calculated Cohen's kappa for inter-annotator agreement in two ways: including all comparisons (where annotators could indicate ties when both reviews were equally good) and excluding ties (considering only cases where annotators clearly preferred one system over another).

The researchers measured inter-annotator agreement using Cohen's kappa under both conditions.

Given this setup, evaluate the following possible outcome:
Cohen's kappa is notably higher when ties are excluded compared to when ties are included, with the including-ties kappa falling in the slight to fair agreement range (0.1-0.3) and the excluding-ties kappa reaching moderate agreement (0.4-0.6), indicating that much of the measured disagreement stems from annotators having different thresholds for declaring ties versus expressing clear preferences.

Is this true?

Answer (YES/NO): NO